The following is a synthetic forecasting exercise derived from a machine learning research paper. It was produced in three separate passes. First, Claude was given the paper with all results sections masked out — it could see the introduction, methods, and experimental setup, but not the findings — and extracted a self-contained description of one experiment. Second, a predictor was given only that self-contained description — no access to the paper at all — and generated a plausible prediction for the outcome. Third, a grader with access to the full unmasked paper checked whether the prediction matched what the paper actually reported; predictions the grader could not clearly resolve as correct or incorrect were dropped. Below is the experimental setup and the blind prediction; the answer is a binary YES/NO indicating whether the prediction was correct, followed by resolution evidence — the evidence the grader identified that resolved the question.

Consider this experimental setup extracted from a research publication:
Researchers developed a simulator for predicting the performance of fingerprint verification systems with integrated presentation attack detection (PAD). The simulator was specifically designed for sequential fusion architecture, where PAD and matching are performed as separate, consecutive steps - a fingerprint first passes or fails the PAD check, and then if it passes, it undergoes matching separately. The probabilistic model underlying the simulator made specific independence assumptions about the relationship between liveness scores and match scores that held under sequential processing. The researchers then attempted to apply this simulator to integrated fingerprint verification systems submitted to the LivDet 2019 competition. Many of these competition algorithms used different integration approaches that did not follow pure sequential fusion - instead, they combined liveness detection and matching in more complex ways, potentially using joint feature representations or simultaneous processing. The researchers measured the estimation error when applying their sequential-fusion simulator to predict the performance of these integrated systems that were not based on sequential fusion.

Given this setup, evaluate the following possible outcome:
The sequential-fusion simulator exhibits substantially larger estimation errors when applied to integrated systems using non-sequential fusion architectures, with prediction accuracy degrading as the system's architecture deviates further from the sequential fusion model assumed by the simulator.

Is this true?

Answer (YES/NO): NO